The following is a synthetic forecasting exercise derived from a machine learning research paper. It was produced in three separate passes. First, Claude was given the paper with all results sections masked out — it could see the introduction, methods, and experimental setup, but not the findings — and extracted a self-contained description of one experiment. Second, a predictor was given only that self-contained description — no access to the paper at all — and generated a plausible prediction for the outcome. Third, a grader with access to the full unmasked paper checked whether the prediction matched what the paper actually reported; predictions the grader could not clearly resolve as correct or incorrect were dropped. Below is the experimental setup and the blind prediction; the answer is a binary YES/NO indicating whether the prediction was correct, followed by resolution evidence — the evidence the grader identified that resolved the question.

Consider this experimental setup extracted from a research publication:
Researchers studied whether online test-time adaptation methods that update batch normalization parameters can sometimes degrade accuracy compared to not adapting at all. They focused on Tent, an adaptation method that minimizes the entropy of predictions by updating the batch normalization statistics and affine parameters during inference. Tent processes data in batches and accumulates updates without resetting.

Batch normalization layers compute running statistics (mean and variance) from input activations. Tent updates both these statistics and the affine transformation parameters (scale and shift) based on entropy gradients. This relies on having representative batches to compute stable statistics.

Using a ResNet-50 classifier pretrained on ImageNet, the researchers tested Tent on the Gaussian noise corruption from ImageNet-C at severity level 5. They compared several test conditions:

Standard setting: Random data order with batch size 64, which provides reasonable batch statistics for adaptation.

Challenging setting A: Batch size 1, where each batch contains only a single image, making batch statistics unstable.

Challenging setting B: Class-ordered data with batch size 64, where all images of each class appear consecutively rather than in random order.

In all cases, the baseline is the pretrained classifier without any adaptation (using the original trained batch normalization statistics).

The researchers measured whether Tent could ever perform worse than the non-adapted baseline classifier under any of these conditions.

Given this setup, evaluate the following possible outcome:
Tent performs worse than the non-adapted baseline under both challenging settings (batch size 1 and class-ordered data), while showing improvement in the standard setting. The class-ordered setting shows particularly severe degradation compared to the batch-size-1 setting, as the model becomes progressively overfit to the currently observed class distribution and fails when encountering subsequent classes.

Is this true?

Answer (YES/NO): YES